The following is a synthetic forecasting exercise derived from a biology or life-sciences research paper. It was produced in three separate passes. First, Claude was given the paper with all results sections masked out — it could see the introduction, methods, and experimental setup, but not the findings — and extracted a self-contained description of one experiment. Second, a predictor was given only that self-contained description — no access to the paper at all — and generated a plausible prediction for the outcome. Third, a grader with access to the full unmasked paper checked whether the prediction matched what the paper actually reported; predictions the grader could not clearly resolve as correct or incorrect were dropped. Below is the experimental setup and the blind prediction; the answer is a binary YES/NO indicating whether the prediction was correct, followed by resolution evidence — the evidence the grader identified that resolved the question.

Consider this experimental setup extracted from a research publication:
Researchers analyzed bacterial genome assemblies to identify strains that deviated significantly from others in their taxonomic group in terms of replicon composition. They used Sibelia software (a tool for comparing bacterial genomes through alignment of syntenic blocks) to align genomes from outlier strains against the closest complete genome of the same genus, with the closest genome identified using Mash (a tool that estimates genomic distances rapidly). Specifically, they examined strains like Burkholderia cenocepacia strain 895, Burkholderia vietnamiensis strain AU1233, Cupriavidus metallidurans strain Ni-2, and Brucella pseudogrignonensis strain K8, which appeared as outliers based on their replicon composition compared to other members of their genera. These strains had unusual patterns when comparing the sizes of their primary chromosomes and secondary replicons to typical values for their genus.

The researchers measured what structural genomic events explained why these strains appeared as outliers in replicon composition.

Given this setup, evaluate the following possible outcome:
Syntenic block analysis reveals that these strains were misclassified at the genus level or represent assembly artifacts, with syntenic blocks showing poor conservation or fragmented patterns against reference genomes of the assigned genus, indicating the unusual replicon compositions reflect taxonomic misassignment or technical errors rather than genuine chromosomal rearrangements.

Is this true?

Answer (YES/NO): NO